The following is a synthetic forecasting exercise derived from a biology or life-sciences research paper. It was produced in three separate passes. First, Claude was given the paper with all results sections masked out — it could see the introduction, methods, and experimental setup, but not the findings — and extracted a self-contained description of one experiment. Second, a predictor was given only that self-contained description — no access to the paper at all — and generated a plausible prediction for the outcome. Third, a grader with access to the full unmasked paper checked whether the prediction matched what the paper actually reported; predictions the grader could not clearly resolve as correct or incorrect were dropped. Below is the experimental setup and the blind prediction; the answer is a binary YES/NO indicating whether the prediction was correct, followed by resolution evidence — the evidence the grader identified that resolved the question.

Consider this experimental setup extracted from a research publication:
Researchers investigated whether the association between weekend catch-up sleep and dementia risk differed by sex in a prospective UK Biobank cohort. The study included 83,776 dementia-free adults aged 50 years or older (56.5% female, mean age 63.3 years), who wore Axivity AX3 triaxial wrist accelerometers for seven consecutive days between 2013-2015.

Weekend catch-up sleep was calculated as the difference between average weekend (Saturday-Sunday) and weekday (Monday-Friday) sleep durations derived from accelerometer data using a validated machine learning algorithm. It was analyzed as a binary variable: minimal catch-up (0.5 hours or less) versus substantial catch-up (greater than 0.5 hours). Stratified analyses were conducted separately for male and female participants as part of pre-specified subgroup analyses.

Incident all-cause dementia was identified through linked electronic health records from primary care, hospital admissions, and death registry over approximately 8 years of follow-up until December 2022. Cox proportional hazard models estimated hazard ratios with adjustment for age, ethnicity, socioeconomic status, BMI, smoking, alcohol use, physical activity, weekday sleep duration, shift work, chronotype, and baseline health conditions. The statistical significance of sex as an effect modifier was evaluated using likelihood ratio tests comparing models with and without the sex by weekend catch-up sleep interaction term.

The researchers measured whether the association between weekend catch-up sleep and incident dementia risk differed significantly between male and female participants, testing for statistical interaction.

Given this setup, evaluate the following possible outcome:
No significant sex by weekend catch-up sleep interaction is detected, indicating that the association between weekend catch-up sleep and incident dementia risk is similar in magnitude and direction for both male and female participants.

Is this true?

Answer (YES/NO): YES